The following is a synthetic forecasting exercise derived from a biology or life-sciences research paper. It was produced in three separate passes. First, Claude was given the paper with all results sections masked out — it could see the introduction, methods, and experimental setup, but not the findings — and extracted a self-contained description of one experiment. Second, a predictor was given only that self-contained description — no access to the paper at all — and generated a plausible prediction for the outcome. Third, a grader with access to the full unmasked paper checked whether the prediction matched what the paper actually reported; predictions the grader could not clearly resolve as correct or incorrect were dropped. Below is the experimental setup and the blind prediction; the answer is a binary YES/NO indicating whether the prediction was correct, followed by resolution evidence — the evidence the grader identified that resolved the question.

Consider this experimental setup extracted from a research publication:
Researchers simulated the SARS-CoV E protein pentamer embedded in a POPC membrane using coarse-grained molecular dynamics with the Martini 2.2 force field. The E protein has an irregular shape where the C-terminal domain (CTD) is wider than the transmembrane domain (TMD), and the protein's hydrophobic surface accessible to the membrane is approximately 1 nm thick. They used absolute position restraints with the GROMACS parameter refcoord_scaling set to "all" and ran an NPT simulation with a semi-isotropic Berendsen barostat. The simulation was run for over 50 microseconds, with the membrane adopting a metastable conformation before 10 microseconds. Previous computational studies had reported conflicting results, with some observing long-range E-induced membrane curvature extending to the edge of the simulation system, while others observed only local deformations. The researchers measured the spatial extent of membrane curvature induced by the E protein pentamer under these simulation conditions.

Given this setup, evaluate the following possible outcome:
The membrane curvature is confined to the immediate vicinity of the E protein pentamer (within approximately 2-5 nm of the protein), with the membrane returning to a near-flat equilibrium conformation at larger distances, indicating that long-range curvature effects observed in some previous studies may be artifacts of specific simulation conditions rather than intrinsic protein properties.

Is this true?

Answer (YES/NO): NO